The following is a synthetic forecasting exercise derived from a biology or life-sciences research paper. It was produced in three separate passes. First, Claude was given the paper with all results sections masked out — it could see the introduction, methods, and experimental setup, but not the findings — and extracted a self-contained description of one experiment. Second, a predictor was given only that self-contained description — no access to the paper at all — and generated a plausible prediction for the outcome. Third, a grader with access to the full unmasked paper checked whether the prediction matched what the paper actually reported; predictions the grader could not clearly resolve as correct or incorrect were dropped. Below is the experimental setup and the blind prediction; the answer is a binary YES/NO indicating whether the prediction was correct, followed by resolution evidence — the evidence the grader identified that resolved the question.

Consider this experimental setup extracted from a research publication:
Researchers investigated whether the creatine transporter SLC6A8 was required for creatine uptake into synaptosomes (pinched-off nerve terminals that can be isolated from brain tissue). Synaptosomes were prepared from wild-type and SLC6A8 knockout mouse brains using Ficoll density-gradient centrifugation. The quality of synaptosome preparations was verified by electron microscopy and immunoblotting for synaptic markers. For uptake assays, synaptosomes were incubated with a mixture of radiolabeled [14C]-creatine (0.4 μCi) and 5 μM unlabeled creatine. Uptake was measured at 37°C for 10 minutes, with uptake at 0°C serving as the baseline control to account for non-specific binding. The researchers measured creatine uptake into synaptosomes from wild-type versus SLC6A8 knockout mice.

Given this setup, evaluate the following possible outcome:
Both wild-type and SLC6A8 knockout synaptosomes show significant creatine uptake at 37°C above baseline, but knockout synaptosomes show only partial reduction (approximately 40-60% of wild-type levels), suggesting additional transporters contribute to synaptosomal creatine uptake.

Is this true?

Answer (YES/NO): NO